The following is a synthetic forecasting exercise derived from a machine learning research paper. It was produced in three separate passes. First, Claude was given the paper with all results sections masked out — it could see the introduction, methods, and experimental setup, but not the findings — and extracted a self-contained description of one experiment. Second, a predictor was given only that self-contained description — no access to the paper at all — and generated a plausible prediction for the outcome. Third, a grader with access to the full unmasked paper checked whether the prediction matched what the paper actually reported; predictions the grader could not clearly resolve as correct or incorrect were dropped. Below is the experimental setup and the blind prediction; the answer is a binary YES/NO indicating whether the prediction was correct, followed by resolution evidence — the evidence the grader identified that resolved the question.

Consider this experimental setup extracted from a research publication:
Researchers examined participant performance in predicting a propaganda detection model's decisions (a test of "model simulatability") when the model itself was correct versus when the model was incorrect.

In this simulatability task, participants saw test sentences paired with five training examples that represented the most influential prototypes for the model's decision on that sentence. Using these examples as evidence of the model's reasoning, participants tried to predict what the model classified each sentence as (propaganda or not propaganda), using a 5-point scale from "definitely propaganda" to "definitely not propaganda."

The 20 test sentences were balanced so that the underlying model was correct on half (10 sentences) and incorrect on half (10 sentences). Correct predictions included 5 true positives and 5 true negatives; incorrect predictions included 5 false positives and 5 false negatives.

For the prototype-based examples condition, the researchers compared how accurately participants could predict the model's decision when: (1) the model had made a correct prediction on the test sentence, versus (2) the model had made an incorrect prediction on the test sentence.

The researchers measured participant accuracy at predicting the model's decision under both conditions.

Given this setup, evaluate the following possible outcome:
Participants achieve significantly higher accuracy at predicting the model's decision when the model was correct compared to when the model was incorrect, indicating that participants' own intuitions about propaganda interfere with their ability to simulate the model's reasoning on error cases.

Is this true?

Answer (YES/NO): NO